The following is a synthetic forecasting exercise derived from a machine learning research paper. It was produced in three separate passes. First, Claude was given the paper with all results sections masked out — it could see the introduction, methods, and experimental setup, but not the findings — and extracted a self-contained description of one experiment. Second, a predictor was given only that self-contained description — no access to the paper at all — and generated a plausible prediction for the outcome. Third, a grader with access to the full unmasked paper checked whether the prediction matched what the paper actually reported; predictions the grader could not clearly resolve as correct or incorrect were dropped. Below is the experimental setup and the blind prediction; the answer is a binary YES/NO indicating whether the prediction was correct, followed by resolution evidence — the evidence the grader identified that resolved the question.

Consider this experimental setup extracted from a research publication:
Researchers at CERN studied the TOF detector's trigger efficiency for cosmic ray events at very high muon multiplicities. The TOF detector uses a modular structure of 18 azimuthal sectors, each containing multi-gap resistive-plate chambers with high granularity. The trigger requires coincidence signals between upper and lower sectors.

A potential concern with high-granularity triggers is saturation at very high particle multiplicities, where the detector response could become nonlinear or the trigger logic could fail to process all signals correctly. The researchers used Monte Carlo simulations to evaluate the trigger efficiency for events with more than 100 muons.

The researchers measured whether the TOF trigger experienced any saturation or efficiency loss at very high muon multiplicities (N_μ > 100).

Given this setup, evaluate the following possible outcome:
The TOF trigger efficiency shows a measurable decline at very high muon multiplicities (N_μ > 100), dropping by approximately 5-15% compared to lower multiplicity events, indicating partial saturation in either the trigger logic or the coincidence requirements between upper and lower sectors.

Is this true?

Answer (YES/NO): NO